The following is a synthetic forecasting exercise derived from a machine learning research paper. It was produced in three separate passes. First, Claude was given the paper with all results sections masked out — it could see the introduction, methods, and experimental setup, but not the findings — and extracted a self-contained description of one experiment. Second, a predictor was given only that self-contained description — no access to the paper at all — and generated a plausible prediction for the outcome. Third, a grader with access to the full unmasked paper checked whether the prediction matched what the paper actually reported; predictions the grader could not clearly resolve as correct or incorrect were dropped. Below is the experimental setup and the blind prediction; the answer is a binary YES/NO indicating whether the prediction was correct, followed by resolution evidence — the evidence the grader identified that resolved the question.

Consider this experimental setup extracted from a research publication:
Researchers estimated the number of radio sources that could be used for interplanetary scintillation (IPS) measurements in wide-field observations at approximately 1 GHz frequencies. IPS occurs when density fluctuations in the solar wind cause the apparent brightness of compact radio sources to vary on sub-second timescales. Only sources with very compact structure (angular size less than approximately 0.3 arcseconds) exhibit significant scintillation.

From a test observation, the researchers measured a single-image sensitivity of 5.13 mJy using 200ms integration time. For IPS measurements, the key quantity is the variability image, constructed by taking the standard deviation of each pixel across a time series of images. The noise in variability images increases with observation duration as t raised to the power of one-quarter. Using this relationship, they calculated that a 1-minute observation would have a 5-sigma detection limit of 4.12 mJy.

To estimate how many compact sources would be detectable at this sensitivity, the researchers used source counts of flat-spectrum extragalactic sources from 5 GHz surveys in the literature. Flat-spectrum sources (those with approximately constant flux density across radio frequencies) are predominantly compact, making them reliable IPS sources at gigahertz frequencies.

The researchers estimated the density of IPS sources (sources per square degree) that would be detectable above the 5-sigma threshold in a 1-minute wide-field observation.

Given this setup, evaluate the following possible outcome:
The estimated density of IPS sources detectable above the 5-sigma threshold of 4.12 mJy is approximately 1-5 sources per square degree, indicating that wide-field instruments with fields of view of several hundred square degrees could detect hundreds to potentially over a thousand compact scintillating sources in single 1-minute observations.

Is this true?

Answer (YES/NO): NO